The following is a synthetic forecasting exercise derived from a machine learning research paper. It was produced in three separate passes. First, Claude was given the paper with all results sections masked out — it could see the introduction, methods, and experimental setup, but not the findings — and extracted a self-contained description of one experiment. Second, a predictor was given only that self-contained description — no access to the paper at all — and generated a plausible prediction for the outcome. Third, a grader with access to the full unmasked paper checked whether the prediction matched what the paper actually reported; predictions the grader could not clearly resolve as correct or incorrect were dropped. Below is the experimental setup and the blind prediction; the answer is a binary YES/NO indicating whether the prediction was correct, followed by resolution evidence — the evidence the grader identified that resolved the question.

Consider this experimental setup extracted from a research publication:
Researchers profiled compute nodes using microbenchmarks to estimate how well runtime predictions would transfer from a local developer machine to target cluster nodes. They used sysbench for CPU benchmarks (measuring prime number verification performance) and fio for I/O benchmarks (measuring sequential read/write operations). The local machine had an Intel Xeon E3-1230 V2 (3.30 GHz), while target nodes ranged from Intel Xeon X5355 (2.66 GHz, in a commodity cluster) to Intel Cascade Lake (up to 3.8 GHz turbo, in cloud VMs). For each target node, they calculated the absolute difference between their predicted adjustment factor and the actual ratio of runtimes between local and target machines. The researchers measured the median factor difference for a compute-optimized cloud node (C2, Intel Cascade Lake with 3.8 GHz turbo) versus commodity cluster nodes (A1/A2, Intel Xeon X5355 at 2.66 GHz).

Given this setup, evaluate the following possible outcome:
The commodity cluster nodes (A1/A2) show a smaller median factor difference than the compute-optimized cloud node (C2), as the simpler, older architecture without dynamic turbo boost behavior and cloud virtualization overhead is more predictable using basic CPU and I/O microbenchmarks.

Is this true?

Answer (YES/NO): NO